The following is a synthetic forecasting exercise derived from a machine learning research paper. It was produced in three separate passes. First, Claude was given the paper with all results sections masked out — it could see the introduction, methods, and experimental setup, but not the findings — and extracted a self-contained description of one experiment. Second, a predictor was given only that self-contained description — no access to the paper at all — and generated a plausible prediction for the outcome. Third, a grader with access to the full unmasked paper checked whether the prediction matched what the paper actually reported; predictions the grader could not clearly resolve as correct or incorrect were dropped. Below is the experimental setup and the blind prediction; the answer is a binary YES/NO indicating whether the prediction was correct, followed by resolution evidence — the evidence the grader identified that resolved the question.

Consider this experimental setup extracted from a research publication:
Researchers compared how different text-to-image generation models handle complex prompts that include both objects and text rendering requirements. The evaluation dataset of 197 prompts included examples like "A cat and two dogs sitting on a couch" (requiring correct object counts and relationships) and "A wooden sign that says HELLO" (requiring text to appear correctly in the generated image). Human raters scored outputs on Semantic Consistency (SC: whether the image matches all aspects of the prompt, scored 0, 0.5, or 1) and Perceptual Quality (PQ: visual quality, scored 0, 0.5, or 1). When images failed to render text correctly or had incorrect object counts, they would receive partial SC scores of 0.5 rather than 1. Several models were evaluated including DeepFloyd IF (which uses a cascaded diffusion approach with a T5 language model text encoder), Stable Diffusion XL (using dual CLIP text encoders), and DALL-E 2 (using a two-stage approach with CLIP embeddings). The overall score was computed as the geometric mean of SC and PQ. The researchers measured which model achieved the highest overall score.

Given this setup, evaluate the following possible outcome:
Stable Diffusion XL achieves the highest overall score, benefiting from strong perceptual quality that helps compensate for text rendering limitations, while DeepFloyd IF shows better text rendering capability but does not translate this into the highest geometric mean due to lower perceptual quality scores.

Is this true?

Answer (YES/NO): NO